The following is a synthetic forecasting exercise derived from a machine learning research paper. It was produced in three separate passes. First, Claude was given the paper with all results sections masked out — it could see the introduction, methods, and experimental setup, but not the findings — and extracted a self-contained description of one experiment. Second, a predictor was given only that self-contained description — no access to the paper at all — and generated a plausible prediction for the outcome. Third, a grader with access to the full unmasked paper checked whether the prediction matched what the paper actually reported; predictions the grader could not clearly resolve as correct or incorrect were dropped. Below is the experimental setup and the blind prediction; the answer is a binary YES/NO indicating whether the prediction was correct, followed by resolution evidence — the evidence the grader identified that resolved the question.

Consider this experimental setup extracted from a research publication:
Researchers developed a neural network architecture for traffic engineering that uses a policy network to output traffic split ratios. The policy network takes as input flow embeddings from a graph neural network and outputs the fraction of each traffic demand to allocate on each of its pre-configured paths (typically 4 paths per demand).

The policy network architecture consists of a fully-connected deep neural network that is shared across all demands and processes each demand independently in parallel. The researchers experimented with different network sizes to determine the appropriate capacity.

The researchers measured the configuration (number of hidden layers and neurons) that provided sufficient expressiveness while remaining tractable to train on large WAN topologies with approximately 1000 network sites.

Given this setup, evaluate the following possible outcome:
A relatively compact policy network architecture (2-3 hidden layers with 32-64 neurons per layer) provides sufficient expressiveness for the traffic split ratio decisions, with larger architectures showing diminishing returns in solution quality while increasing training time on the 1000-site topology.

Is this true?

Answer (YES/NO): NO